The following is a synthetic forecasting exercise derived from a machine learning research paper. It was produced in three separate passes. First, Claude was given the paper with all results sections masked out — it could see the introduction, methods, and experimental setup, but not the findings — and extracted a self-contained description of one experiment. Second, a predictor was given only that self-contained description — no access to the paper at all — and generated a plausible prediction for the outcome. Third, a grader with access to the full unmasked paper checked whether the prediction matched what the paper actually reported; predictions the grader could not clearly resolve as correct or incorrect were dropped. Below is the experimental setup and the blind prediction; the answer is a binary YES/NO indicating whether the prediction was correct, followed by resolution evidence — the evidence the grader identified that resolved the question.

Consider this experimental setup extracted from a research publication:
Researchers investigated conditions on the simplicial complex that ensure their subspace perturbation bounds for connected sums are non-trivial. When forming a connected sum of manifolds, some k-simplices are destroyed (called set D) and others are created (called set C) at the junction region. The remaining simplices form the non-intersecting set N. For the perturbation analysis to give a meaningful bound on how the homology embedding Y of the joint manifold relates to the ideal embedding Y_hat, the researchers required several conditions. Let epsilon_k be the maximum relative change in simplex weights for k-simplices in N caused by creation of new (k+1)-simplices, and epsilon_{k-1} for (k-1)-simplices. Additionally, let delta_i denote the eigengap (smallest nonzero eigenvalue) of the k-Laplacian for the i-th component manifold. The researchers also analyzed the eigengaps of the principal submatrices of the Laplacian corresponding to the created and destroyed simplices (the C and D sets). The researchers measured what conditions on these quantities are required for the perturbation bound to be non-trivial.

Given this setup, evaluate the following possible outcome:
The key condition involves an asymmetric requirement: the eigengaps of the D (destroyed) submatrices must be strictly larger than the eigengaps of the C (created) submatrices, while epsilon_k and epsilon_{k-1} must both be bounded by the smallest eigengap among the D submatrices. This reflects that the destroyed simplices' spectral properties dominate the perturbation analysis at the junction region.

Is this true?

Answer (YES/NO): NO